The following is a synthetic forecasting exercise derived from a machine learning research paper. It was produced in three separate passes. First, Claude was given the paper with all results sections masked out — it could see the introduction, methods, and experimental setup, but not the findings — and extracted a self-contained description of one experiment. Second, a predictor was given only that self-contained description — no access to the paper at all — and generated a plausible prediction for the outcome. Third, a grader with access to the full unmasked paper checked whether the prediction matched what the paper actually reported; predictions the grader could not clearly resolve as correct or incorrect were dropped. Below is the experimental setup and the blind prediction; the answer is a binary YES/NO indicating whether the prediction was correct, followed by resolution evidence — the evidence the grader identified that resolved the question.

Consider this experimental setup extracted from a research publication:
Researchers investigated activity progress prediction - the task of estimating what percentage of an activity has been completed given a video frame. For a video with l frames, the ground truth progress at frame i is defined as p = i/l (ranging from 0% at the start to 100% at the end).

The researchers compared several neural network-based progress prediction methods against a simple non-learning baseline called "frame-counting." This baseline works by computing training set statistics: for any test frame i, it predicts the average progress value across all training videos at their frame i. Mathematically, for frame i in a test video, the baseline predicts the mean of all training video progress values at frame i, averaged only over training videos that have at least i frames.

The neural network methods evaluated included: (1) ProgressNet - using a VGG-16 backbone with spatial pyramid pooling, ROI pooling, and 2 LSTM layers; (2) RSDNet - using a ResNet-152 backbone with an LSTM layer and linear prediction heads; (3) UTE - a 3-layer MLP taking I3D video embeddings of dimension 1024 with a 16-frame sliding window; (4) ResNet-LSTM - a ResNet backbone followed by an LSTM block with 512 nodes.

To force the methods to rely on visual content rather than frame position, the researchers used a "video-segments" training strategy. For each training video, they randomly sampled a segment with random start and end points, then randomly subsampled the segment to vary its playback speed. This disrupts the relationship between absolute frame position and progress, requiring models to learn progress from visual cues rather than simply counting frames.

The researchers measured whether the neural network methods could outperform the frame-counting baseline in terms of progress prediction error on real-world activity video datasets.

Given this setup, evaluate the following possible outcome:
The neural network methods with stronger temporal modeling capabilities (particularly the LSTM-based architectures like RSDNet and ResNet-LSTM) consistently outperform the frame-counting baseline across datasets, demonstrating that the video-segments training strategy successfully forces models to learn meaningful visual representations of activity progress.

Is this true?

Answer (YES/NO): NO